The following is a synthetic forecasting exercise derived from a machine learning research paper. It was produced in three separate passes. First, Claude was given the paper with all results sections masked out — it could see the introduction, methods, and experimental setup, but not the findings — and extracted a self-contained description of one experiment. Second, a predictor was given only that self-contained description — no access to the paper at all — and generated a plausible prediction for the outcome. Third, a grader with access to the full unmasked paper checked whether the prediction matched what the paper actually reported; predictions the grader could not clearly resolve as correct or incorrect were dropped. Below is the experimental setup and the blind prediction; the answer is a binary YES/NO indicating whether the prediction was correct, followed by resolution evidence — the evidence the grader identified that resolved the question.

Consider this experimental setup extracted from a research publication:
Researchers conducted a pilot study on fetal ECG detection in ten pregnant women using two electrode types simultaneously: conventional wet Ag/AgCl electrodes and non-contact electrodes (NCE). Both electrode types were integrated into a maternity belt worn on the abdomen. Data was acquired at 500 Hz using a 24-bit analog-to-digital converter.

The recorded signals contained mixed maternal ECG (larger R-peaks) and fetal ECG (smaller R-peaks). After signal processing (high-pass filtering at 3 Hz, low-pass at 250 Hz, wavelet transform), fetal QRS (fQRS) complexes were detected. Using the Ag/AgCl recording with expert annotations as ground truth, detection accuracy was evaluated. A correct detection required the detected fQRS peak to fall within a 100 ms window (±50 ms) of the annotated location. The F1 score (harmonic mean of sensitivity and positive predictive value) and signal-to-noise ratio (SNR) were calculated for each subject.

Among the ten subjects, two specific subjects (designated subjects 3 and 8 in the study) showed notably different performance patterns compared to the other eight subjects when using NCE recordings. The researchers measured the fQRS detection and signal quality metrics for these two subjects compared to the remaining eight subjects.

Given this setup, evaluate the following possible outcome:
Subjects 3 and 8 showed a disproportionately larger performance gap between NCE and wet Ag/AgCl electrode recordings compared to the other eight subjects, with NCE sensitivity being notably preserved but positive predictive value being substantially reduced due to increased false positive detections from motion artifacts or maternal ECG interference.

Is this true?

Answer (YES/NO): NO